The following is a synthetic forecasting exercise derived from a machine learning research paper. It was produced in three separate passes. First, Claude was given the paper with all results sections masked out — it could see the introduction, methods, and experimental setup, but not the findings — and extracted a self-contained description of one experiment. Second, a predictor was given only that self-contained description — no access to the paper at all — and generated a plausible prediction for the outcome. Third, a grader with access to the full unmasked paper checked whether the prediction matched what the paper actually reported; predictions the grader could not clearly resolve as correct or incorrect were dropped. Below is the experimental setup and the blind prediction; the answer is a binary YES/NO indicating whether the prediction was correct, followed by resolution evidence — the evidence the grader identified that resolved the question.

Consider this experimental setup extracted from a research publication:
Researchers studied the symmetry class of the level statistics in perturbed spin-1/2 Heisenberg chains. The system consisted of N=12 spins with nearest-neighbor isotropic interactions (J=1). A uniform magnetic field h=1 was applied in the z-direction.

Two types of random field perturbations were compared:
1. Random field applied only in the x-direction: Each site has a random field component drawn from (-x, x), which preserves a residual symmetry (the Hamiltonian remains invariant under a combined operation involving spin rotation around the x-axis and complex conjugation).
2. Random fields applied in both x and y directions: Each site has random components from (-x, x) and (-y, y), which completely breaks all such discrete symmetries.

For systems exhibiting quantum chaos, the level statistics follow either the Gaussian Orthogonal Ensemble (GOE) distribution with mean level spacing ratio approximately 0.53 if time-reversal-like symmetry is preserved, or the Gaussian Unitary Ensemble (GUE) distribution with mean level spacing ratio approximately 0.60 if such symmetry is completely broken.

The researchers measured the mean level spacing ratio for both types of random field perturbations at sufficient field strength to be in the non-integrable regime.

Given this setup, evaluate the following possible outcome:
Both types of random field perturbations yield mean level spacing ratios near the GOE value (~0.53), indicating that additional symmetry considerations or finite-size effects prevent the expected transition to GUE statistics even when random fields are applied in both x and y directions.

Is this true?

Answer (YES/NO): NO